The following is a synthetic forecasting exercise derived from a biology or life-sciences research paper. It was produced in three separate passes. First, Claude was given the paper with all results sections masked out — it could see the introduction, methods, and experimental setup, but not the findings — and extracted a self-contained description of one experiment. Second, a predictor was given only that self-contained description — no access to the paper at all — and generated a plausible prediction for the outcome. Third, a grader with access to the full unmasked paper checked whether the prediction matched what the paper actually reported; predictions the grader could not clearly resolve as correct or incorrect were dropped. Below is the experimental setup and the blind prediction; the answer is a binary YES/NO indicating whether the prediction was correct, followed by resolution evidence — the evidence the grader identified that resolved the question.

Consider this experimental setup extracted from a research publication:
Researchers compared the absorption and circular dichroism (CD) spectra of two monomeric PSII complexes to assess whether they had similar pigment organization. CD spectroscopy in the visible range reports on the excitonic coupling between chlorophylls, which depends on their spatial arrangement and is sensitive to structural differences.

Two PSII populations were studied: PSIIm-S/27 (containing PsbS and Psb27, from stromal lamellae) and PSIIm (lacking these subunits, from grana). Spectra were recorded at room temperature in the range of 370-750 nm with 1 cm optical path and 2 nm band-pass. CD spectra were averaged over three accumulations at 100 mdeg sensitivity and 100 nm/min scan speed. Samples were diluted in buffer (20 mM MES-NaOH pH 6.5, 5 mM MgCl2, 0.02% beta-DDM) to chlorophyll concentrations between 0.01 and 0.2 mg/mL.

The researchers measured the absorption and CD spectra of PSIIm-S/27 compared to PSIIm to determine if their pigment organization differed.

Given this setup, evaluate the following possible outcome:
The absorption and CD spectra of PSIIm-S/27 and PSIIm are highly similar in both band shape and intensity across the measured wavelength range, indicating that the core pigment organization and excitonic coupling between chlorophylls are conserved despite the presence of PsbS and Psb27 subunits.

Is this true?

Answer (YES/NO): NO